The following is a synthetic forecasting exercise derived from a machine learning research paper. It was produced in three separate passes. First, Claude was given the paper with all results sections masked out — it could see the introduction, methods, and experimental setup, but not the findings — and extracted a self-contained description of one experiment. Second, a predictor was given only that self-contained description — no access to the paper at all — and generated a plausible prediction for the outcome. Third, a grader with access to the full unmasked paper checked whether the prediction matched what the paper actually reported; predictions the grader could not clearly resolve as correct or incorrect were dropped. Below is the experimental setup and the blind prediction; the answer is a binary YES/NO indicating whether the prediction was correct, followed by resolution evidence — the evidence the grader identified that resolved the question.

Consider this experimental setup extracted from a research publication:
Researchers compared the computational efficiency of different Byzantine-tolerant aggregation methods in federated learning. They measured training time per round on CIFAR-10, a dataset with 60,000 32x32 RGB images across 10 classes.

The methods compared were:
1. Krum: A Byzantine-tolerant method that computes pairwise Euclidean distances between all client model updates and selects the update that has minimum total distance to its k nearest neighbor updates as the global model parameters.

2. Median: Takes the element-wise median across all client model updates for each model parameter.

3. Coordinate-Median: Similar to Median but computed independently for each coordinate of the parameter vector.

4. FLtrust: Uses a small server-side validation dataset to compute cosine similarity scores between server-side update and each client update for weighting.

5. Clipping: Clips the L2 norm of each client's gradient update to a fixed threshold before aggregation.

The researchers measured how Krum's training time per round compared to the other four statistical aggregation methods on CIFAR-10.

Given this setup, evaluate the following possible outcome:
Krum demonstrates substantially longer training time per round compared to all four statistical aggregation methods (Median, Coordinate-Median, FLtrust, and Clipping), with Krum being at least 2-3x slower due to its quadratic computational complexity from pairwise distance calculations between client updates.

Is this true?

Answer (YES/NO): NO